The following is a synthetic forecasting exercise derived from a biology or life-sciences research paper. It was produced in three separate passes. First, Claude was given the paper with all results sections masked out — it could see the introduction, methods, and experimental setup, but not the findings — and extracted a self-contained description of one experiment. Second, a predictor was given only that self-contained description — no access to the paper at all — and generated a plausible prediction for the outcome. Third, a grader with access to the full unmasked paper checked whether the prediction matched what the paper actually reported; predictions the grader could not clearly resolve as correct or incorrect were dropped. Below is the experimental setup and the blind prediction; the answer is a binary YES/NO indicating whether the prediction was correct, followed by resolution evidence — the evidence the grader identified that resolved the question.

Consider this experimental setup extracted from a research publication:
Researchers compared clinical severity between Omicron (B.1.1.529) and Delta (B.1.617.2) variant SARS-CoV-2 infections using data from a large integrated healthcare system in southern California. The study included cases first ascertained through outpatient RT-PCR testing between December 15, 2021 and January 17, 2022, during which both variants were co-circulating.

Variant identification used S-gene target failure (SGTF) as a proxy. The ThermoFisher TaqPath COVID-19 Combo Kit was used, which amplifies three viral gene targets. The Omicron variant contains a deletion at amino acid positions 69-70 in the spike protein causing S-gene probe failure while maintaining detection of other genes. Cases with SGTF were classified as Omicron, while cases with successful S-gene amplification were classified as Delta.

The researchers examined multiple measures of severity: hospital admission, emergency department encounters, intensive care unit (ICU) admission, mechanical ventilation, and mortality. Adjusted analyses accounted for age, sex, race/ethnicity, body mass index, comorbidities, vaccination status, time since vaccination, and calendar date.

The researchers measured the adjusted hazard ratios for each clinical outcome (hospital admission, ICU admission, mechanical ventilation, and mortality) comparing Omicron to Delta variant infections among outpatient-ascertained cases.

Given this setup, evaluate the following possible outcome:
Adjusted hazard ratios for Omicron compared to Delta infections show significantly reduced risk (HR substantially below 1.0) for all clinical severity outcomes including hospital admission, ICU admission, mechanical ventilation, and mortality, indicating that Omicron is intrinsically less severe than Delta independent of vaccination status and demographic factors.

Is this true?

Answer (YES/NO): NO